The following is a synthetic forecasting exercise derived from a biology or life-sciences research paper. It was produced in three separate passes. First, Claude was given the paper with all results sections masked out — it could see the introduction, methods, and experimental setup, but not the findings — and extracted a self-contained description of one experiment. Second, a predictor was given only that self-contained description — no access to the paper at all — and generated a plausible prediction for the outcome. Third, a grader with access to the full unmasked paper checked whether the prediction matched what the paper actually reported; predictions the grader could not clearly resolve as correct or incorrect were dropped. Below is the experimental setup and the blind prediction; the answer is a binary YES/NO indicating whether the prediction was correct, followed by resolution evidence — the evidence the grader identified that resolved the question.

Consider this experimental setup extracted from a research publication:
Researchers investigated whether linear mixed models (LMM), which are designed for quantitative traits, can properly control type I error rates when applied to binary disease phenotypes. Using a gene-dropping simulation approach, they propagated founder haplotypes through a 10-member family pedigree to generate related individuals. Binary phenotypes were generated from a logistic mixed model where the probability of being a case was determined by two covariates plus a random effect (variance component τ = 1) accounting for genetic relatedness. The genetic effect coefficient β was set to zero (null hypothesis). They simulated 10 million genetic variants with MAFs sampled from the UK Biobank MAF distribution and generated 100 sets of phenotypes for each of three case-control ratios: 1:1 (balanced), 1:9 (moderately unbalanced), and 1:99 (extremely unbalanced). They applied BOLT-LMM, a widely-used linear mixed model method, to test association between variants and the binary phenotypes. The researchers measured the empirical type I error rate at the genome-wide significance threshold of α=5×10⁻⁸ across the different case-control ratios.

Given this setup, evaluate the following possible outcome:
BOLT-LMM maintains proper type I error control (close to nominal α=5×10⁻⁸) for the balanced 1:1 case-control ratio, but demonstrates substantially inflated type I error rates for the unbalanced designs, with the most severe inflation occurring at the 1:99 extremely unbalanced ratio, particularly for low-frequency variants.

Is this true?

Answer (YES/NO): NO